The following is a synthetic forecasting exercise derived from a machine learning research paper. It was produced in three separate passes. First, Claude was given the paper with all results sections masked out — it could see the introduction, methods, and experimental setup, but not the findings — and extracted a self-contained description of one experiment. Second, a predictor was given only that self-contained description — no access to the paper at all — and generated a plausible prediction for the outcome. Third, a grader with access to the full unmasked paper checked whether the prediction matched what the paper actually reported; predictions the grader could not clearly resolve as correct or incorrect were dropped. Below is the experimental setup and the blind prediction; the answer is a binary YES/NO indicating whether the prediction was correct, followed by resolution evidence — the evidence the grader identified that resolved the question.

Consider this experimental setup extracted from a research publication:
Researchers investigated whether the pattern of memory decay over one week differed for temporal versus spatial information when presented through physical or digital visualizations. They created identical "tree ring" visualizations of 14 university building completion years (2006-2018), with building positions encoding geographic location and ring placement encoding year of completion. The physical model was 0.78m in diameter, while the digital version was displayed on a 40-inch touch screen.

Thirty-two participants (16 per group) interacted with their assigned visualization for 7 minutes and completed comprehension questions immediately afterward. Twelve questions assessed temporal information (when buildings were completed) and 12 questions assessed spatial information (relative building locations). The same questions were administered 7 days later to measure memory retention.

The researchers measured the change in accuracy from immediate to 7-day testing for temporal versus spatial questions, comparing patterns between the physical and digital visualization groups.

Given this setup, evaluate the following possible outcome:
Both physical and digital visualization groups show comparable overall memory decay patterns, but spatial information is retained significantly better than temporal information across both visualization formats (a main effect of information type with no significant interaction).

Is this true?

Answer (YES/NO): NO